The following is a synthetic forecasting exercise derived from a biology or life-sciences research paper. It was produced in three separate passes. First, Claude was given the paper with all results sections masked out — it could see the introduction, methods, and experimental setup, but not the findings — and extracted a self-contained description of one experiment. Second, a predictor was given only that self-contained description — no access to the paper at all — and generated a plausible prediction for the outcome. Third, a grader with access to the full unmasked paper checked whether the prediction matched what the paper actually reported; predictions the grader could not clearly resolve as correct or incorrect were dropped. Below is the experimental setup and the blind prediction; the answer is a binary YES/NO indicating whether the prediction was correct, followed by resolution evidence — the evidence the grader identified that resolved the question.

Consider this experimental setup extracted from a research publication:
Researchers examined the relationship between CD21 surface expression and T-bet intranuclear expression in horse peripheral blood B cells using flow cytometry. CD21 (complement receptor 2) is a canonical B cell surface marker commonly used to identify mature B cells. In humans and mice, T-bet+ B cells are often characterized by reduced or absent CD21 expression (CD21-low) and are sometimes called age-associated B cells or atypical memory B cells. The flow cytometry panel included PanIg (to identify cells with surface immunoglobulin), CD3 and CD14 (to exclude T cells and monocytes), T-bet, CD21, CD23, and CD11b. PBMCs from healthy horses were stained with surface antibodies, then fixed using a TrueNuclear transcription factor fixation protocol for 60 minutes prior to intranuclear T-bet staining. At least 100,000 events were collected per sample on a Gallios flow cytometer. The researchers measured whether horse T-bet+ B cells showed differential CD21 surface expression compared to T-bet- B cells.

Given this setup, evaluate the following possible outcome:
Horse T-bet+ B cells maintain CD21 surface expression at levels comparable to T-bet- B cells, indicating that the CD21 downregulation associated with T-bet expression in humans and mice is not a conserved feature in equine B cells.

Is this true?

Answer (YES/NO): NO